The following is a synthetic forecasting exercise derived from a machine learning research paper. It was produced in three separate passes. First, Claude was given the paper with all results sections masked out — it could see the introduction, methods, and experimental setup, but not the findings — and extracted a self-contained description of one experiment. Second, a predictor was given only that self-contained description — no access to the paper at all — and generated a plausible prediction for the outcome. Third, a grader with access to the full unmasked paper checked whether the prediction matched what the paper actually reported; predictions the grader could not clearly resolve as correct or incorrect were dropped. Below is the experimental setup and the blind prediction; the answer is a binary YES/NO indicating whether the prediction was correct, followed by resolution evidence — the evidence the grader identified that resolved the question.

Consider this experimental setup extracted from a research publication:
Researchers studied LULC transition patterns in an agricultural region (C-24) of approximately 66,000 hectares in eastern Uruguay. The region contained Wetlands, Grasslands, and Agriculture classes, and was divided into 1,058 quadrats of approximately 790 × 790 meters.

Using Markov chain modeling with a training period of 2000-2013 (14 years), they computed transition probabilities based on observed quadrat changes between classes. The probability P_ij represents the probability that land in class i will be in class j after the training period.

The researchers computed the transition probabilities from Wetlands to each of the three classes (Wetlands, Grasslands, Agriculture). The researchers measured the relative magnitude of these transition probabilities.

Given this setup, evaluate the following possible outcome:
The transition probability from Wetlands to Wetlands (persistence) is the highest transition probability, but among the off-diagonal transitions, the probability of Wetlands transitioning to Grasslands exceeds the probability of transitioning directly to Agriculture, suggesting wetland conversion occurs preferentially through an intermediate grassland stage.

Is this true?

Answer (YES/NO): NO